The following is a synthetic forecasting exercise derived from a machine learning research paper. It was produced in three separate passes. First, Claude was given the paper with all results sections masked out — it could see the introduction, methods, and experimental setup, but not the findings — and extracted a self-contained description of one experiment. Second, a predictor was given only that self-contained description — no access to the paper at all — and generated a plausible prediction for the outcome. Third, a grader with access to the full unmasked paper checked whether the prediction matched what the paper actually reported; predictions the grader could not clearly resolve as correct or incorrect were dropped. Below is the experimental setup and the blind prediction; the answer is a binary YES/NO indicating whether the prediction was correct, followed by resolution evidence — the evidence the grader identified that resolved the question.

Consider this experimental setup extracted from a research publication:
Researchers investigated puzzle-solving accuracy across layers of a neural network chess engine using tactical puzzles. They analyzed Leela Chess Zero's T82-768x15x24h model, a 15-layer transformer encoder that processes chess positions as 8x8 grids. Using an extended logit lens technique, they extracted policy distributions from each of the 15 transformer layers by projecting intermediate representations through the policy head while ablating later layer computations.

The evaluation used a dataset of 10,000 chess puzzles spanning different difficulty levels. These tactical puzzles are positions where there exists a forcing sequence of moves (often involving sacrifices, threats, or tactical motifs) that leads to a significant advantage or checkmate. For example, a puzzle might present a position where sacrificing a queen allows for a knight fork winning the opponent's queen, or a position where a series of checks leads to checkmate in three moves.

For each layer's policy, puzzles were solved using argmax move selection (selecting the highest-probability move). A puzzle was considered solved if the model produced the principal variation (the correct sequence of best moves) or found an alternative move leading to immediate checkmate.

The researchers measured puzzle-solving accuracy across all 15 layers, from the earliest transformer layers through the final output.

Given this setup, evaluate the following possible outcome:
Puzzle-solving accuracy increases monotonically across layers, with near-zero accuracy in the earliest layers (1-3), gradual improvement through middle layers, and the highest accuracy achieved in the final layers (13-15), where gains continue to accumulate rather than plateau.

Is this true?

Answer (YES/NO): NO